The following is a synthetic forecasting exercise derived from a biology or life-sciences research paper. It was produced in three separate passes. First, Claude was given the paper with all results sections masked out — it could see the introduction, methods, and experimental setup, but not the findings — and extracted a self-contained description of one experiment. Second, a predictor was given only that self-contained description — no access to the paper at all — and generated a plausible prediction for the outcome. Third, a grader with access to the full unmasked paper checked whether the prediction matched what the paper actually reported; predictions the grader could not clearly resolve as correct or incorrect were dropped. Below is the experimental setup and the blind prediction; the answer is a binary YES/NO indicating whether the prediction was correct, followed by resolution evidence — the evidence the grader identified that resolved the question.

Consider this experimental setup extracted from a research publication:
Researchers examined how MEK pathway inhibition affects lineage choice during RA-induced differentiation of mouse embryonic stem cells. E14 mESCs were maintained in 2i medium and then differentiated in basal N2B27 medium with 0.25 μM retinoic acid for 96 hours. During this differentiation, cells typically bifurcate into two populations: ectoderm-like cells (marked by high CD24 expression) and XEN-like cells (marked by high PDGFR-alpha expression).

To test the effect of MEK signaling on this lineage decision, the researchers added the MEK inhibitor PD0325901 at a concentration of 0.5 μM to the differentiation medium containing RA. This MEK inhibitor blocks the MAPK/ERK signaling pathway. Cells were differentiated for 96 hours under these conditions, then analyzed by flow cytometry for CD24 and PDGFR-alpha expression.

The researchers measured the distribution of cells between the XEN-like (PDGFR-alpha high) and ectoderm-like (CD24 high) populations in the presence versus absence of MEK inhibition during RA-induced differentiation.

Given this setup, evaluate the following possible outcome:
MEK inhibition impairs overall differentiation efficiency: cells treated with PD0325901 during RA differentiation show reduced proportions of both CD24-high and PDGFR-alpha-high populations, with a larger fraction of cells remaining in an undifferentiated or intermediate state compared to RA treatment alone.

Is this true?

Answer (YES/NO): NO